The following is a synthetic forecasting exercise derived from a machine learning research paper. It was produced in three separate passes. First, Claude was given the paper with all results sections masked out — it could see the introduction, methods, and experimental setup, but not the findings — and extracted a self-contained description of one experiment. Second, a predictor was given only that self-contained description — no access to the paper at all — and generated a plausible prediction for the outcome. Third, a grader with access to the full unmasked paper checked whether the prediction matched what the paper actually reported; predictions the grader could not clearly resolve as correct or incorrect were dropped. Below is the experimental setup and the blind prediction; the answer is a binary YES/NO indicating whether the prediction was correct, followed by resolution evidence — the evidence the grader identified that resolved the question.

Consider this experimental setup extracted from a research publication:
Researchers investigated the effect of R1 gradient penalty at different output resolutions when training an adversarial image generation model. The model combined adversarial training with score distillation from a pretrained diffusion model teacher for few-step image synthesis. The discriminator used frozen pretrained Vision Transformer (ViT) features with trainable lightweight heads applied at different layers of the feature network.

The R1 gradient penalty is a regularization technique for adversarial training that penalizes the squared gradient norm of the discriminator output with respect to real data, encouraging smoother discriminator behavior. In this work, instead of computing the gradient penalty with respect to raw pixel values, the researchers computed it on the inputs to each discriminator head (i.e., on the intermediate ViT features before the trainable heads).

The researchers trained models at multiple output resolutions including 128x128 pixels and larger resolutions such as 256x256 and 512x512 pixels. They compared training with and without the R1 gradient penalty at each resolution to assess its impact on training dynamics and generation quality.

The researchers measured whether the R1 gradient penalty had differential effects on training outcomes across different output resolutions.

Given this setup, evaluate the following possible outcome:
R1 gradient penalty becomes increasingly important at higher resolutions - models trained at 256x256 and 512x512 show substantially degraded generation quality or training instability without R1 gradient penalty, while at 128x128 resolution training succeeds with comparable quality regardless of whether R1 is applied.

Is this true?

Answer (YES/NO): YES